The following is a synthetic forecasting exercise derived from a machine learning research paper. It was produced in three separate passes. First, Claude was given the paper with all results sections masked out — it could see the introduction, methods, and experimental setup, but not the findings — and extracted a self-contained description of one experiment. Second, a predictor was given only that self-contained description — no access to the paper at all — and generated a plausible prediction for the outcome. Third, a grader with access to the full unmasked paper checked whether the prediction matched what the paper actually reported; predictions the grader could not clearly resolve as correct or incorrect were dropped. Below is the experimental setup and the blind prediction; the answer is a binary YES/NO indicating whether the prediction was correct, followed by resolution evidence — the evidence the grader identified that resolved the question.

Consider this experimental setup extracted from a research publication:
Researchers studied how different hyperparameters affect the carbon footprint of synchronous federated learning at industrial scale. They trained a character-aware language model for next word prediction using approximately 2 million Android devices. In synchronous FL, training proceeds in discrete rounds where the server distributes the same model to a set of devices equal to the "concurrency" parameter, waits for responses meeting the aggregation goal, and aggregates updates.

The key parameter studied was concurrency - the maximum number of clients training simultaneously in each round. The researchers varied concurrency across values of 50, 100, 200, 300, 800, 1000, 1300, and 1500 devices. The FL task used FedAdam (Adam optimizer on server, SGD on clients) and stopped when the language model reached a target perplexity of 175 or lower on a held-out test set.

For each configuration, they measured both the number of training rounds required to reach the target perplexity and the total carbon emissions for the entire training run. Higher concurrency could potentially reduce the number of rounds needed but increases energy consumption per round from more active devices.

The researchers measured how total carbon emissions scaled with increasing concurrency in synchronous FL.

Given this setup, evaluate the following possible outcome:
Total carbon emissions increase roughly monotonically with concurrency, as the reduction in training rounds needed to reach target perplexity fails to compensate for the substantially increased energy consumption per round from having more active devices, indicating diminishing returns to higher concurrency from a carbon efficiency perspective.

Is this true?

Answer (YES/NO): YES